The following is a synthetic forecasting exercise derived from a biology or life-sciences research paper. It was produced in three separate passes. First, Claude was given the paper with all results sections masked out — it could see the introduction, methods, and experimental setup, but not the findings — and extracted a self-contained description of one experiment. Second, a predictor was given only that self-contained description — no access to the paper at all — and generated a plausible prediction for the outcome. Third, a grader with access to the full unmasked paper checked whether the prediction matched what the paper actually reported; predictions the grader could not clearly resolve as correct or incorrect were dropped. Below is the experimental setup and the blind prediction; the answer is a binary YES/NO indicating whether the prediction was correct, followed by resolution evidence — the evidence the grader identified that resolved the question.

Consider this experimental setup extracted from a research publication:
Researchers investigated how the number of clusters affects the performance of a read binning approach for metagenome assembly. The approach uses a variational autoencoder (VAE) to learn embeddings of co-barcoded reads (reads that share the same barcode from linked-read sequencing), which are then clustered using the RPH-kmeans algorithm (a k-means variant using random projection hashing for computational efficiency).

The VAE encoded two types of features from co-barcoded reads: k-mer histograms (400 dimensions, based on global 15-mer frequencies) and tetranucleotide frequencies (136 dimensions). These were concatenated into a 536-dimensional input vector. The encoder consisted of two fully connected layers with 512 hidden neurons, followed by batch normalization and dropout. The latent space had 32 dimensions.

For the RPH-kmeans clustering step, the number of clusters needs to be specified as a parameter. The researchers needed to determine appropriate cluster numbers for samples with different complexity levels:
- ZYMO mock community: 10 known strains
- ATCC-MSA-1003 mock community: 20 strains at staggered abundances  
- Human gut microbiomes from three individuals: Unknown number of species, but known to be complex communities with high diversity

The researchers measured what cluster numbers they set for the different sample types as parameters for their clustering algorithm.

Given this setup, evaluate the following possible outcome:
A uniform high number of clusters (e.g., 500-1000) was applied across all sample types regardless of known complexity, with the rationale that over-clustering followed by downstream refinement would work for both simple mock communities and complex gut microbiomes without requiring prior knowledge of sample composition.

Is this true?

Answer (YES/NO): NO